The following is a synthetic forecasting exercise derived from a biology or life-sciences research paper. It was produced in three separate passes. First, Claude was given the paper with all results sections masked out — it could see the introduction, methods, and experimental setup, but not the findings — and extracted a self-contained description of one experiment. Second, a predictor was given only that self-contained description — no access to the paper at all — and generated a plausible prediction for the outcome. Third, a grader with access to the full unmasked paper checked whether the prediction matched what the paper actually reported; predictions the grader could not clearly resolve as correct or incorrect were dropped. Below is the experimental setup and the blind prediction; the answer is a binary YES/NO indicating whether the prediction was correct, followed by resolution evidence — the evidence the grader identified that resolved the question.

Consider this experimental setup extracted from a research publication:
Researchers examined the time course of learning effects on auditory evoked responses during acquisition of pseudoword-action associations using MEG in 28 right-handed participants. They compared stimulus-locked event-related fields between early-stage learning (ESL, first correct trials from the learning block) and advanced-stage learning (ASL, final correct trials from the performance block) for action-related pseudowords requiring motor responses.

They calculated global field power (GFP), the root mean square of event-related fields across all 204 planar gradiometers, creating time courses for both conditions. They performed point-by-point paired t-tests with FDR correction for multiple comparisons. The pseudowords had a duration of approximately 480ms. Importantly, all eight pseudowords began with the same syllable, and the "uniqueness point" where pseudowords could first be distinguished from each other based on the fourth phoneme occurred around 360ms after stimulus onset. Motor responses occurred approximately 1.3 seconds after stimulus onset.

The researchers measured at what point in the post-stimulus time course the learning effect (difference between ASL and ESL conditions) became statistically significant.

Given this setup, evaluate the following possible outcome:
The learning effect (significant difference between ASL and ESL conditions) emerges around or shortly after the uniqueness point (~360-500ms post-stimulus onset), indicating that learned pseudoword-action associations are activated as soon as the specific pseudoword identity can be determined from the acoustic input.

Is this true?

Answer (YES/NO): NO